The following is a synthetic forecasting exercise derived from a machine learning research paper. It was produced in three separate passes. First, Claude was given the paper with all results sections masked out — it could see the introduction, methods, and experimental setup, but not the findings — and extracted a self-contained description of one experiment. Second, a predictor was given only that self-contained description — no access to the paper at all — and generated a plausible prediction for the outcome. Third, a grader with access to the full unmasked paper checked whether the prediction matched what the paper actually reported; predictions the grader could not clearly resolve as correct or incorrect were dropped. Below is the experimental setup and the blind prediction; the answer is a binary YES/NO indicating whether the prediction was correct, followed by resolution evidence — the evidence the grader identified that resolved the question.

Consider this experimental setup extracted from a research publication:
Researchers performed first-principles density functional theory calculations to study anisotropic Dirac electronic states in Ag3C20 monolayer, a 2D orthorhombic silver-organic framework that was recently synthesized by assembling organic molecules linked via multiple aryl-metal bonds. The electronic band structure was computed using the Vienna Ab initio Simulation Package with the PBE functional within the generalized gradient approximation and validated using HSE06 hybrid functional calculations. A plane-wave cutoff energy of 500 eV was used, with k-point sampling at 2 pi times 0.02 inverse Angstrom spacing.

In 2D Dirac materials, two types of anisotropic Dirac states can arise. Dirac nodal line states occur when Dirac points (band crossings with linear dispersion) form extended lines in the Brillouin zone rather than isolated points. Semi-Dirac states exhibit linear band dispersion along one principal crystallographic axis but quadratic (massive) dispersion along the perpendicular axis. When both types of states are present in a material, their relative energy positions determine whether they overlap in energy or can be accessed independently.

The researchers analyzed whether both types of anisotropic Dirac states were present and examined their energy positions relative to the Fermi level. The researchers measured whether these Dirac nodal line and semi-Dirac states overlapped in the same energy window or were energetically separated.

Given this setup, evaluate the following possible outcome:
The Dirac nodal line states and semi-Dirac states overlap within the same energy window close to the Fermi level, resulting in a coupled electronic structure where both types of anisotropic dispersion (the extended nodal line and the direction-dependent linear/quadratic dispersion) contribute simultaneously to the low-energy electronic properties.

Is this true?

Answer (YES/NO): NO